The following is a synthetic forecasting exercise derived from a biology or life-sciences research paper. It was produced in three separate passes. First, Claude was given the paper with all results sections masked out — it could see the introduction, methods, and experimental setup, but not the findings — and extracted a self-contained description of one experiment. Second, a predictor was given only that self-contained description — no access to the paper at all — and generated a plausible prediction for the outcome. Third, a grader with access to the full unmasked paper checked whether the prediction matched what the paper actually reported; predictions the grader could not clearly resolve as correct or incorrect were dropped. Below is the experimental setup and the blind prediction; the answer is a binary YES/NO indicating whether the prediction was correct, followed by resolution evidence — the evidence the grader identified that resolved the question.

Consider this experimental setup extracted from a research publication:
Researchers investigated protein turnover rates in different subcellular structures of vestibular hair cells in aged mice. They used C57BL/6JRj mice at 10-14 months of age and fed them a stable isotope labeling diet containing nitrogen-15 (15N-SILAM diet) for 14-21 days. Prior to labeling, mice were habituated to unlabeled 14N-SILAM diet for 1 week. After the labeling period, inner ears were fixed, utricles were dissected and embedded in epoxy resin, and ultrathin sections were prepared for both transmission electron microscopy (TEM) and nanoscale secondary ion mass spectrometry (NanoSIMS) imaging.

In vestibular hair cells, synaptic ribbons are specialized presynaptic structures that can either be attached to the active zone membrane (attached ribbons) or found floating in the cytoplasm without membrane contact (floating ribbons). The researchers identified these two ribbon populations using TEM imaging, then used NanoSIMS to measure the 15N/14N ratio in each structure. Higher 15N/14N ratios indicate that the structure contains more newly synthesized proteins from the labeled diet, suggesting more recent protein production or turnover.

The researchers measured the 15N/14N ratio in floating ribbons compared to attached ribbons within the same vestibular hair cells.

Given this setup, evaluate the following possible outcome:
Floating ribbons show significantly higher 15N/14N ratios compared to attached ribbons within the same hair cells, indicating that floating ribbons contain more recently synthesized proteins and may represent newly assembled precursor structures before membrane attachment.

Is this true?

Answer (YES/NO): YES